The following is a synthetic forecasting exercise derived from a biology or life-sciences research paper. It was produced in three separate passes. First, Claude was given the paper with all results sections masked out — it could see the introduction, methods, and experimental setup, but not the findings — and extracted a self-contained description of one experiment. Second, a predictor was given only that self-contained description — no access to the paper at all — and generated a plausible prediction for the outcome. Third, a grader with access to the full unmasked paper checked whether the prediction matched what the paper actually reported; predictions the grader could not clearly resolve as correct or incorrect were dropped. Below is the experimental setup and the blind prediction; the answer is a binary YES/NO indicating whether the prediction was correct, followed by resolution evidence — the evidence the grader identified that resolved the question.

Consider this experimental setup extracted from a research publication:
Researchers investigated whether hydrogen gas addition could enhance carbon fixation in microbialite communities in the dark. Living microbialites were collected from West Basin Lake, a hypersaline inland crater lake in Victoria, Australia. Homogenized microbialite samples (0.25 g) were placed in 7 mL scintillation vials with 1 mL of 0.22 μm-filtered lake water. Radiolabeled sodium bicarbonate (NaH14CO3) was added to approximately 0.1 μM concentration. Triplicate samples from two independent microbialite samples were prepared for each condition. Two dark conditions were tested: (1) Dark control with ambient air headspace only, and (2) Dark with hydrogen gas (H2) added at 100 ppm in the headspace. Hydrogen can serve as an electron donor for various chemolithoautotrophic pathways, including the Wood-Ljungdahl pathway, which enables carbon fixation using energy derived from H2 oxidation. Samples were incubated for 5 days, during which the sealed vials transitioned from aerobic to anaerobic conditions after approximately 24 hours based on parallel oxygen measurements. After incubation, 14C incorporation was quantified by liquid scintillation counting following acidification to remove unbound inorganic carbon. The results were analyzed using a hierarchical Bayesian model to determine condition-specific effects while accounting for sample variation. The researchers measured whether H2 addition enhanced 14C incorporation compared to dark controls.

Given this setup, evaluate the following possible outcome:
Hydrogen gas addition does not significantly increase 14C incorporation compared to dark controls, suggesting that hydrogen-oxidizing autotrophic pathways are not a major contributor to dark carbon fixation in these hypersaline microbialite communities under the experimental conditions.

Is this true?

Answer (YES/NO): NO